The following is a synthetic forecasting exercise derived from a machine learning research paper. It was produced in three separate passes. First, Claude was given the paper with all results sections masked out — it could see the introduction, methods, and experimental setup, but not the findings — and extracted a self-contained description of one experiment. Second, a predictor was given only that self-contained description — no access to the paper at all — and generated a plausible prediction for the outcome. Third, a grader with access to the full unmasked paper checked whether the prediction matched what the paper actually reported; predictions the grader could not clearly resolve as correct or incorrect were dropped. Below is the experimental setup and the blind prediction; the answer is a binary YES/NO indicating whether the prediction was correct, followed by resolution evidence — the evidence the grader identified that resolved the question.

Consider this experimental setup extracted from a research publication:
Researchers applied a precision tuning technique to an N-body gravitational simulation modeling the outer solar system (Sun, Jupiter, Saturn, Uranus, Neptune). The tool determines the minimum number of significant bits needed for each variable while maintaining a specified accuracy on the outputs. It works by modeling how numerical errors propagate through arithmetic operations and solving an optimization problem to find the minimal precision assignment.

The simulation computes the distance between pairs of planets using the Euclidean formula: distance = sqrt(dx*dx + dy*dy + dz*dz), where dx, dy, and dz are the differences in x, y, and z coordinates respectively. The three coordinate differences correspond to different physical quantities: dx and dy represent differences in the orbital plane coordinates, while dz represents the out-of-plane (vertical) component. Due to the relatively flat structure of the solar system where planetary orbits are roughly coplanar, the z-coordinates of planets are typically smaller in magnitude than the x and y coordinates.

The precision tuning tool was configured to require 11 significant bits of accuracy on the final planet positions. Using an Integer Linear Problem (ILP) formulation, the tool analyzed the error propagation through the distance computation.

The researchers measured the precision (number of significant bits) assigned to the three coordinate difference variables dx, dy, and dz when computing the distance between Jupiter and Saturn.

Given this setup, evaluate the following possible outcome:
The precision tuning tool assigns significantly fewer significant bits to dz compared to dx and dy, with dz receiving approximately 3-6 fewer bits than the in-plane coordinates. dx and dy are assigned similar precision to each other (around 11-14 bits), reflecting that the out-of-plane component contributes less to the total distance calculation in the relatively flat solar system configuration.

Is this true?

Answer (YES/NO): NO